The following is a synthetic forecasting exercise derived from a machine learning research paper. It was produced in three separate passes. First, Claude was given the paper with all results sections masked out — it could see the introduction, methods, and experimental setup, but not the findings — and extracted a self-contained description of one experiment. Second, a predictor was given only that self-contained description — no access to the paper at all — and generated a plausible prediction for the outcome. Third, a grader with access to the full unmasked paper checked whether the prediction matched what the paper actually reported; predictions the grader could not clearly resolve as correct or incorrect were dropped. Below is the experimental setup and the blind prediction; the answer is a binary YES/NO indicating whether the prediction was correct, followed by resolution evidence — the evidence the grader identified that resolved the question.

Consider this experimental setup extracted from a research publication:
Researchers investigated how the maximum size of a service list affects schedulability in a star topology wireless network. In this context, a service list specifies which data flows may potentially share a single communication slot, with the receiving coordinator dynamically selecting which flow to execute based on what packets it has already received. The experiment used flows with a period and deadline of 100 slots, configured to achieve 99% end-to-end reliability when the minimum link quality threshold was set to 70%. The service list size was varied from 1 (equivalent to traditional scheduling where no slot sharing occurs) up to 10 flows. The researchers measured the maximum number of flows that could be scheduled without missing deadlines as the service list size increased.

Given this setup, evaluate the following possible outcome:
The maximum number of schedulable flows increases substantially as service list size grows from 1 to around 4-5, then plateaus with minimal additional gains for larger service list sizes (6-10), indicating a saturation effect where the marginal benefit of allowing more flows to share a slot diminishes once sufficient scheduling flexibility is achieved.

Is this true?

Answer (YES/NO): YES